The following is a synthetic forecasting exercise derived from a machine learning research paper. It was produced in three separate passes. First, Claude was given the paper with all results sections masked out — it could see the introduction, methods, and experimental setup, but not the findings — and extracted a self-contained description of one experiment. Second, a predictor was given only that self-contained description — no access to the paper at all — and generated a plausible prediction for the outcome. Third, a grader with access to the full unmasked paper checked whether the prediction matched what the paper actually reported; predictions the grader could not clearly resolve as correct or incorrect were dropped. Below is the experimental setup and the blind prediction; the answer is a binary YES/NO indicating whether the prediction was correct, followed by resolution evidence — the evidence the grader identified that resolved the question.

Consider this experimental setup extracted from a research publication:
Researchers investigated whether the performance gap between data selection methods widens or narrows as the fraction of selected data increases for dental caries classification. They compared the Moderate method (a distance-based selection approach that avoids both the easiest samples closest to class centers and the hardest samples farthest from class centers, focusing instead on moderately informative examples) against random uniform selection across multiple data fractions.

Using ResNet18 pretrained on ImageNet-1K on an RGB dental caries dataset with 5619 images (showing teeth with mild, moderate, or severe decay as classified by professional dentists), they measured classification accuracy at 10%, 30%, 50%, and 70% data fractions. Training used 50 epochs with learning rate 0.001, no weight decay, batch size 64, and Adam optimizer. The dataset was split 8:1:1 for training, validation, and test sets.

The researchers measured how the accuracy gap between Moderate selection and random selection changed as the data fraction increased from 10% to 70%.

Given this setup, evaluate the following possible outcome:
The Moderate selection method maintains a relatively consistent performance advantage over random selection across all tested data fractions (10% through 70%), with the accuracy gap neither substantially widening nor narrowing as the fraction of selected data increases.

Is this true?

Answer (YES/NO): NO